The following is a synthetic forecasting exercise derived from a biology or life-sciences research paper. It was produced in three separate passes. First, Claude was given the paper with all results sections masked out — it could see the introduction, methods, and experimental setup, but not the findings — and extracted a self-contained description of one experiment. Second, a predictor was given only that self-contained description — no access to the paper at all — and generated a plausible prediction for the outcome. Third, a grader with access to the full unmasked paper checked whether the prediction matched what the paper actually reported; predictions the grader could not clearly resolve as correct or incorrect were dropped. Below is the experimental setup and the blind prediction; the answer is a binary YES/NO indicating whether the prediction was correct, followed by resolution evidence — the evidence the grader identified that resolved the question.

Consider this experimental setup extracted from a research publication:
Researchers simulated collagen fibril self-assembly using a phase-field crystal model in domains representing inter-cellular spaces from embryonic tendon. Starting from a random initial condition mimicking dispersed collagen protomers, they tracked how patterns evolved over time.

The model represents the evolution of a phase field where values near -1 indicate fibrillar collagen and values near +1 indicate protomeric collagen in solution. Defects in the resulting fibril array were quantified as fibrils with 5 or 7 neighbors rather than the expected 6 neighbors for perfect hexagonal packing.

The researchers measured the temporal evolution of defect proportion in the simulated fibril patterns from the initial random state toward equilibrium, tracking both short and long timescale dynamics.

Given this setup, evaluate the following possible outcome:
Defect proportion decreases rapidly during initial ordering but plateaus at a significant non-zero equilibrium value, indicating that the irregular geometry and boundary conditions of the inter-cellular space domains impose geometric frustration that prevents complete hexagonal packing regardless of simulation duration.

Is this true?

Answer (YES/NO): YES